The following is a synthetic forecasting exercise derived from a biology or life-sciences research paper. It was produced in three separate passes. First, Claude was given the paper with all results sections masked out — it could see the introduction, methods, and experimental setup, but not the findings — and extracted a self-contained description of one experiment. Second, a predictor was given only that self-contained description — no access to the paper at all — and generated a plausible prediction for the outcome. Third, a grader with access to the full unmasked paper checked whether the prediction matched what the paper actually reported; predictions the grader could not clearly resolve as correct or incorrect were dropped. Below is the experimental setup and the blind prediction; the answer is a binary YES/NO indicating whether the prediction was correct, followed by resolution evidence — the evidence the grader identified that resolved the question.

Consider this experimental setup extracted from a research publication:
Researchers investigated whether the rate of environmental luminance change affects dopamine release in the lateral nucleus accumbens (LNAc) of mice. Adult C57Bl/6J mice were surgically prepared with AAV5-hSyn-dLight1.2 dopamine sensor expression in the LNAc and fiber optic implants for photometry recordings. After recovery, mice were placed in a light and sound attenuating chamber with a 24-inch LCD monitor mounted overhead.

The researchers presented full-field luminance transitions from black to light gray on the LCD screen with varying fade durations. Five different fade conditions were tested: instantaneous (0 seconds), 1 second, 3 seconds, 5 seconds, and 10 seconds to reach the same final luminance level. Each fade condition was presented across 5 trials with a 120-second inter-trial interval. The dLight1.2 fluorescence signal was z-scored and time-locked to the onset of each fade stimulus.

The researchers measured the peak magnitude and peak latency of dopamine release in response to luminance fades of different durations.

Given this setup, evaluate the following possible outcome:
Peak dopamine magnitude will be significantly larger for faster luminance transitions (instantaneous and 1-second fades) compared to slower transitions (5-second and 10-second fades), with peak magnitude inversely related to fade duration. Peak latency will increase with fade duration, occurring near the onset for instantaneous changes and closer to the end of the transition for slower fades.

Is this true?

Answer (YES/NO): NO